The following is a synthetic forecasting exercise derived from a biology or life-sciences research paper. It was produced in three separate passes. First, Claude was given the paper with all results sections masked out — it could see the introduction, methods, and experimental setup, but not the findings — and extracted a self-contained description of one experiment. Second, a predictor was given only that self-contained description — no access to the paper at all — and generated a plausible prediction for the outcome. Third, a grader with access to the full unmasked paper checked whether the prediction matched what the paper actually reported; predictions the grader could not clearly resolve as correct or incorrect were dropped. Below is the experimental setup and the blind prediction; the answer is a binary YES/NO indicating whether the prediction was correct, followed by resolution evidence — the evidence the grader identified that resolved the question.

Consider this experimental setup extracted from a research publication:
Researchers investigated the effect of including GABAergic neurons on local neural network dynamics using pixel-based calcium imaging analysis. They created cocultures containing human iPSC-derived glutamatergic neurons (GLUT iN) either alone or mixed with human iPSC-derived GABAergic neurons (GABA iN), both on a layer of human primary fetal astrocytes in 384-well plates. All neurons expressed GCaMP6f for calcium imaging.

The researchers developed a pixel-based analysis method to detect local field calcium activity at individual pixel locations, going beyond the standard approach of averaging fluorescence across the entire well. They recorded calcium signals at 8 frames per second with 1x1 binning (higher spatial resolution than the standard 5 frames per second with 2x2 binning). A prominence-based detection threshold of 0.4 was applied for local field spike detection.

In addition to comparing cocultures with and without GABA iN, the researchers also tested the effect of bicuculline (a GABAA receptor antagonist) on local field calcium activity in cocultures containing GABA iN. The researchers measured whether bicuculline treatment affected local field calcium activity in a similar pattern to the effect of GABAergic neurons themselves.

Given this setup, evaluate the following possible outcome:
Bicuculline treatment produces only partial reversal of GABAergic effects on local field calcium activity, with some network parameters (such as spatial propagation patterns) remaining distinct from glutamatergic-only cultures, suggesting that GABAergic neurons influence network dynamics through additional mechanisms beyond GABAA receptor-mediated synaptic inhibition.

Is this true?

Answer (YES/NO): YES